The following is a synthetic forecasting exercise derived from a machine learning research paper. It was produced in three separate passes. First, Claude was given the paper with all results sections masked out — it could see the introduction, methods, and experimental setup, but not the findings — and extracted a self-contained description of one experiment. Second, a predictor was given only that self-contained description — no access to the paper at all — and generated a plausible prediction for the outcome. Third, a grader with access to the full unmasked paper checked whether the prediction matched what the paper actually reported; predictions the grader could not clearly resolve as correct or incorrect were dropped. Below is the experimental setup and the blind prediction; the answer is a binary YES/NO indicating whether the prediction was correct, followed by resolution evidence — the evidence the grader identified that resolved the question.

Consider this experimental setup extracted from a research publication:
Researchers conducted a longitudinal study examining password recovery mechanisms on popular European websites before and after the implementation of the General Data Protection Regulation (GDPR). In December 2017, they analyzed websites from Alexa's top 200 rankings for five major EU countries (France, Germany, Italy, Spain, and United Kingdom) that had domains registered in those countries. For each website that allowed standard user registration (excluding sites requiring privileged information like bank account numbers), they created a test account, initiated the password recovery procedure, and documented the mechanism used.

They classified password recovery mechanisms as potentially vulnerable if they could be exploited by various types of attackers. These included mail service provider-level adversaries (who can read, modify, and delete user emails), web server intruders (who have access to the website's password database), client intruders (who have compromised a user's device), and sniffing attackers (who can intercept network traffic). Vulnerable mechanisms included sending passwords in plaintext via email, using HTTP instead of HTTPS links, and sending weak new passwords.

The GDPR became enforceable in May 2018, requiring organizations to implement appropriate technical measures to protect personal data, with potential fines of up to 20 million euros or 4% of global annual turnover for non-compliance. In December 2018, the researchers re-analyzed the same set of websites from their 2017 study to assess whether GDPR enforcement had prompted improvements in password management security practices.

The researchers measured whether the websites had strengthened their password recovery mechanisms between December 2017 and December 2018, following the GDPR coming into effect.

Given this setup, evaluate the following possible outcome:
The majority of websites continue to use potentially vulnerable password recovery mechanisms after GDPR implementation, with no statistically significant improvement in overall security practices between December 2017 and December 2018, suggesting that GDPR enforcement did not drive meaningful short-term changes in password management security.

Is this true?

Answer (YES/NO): NO